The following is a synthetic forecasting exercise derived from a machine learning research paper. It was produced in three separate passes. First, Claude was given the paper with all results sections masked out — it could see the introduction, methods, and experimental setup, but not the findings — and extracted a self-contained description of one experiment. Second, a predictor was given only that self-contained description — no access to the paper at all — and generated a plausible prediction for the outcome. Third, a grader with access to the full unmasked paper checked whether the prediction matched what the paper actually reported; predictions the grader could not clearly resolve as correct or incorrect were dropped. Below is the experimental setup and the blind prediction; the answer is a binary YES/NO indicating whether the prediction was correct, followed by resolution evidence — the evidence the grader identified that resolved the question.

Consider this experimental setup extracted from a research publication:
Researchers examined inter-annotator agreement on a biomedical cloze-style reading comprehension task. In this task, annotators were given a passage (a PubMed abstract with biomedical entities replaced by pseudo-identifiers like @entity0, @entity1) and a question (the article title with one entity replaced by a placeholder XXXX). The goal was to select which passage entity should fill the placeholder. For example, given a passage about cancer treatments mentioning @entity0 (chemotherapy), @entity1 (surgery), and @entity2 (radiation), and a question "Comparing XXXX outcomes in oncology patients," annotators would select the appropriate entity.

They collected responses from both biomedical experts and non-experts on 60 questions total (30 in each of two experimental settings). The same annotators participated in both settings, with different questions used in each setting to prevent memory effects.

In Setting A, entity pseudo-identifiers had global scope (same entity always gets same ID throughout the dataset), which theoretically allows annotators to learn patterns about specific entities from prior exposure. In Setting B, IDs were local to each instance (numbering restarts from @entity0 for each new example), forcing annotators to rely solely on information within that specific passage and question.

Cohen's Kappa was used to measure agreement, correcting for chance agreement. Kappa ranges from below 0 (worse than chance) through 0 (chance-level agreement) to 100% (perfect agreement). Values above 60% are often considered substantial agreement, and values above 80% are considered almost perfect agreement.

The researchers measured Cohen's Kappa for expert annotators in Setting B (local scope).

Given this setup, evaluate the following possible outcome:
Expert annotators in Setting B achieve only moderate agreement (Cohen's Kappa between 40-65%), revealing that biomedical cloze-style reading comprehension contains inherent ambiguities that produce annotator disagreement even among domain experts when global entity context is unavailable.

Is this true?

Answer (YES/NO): NO